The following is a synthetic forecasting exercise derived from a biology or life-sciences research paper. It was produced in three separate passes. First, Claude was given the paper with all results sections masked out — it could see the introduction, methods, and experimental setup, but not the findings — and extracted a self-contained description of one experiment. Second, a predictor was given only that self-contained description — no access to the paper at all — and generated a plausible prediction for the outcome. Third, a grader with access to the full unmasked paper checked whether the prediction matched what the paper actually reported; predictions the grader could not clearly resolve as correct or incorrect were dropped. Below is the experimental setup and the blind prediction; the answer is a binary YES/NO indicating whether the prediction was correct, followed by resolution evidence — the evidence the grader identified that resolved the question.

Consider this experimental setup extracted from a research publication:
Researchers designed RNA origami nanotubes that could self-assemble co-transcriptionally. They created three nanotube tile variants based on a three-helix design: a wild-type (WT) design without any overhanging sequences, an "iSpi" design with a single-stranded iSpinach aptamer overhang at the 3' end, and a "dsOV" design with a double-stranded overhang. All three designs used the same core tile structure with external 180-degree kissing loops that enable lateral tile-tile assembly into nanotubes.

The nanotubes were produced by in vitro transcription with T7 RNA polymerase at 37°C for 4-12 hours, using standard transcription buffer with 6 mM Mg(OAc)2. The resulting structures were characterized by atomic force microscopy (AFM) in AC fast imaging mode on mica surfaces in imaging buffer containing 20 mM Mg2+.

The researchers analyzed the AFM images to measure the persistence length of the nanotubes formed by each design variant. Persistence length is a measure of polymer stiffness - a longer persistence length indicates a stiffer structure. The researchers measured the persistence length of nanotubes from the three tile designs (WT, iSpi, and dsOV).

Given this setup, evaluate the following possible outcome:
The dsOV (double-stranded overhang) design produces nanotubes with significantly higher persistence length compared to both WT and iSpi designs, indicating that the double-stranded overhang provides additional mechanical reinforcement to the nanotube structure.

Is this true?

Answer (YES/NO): NO